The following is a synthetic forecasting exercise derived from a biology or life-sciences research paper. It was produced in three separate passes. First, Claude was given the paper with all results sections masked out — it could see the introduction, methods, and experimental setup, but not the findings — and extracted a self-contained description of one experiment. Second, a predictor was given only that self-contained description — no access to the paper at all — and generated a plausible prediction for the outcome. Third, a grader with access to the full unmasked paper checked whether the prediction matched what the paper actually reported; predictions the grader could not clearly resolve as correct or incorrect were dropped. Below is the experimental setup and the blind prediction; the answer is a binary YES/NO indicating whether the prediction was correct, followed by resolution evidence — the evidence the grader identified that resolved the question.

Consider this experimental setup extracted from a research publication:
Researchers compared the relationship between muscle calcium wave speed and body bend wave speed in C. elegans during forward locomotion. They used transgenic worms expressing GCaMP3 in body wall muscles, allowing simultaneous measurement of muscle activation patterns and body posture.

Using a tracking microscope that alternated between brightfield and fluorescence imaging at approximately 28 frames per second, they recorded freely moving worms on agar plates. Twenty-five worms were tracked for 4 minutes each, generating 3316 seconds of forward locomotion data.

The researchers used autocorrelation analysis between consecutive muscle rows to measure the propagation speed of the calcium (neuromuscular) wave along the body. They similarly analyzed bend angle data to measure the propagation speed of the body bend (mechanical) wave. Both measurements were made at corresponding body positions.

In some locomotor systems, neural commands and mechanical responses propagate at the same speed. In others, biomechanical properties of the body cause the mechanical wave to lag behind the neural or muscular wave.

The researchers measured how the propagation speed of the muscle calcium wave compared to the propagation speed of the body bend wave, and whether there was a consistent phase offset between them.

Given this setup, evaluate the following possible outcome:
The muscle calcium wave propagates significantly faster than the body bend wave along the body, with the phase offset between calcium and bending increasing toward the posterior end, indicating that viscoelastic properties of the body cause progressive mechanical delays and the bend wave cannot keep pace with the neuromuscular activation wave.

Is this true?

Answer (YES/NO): NO